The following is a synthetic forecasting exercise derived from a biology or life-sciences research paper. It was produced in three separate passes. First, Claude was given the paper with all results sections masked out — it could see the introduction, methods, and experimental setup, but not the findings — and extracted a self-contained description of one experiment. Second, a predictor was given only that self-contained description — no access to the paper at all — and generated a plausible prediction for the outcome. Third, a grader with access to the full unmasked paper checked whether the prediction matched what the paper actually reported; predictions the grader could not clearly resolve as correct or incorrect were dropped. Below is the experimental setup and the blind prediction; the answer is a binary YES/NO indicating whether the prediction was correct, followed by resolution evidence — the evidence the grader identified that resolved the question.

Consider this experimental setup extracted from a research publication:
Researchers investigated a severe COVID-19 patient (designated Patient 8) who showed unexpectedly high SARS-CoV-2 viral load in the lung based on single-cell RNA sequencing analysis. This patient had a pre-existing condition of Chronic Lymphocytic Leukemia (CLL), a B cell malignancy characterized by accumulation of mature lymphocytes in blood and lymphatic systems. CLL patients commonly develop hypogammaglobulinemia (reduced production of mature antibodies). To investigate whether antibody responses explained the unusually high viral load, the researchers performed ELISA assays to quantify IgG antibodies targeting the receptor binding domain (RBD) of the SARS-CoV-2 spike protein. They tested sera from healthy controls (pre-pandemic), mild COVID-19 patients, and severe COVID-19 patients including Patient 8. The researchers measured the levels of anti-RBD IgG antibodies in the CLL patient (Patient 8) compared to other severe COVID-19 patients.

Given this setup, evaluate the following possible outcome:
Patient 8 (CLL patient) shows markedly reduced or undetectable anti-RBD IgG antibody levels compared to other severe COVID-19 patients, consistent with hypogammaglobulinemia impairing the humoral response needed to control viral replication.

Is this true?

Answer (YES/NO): YES